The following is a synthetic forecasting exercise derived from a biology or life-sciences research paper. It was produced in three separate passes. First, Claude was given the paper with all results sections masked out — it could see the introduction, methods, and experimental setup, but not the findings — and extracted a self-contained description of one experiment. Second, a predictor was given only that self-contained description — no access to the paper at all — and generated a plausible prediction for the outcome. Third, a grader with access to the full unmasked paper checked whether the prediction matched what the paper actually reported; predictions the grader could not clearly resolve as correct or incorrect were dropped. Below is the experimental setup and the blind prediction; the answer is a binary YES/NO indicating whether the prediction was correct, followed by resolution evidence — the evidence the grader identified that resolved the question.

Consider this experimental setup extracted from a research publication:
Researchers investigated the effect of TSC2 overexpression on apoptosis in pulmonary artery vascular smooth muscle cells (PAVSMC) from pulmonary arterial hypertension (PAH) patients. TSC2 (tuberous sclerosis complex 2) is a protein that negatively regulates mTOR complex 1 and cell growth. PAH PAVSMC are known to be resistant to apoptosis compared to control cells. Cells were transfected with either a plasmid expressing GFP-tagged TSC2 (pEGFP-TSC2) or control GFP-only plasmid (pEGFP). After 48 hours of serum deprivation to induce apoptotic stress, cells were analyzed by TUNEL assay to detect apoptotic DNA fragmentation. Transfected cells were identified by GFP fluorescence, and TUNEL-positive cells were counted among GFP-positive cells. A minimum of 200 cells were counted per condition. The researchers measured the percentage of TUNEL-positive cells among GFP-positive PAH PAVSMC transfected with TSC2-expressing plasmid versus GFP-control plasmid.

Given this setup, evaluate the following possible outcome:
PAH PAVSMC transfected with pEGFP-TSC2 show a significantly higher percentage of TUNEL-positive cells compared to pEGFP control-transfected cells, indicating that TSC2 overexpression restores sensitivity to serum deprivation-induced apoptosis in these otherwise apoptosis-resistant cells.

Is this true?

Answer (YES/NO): YES